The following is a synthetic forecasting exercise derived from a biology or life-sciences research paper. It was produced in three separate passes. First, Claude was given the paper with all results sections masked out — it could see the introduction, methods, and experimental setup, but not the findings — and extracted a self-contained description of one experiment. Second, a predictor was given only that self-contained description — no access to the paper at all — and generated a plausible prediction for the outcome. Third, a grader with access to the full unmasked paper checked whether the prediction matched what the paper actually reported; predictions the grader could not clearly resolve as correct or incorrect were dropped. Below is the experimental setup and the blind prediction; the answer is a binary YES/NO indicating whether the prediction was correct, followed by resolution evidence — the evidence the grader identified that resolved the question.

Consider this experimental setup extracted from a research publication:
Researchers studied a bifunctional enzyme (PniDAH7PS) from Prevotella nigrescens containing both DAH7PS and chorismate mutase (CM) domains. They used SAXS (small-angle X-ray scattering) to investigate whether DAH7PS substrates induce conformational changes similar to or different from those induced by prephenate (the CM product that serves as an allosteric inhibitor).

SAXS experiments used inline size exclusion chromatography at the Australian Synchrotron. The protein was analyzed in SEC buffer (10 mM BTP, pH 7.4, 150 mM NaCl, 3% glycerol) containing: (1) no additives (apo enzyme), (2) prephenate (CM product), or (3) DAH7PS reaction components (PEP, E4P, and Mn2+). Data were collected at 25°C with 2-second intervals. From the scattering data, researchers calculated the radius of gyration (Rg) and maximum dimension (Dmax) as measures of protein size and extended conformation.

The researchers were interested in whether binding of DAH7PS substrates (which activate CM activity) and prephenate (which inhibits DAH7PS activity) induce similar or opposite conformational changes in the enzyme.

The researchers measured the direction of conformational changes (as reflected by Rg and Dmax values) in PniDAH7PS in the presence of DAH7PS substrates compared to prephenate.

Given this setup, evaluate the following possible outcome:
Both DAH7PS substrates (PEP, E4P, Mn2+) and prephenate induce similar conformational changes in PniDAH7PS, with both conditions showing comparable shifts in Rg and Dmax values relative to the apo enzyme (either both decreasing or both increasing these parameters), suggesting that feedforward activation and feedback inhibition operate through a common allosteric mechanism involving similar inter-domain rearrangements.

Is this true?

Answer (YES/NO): NO